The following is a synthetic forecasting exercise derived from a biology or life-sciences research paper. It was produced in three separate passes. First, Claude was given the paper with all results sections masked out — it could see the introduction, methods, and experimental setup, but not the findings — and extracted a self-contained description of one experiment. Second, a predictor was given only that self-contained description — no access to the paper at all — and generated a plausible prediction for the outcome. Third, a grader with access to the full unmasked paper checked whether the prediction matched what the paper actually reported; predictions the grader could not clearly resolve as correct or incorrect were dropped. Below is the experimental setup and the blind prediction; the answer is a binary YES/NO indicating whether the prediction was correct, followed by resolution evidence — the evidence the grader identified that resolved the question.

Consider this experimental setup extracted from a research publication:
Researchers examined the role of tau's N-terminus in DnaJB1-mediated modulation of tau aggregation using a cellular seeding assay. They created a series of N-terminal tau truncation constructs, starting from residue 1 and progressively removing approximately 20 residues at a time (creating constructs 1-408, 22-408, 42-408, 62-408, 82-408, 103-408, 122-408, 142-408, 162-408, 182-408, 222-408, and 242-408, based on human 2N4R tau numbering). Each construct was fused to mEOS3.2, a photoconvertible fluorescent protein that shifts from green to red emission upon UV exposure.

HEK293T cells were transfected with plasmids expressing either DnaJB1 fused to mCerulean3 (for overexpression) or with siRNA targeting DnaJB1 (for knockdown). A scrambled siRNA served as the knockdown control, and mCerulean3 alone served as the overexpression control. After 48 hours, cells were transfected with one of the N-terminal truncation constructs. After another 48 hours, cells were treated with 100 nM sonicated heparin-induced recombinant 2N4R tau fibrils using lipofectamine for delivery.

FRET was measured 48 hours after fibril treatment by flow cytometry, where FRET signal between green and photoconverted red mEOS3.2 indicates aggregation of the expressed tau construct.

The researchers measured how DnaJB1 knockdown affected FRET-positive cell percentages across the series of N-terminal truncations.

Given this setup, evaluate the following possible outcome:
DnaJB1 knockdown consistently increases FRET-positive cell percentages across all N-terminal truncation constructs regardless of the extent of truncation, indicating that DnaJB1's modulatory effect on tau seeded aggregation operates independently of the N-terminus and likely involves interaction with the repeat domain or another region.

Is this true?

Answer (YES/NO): NO